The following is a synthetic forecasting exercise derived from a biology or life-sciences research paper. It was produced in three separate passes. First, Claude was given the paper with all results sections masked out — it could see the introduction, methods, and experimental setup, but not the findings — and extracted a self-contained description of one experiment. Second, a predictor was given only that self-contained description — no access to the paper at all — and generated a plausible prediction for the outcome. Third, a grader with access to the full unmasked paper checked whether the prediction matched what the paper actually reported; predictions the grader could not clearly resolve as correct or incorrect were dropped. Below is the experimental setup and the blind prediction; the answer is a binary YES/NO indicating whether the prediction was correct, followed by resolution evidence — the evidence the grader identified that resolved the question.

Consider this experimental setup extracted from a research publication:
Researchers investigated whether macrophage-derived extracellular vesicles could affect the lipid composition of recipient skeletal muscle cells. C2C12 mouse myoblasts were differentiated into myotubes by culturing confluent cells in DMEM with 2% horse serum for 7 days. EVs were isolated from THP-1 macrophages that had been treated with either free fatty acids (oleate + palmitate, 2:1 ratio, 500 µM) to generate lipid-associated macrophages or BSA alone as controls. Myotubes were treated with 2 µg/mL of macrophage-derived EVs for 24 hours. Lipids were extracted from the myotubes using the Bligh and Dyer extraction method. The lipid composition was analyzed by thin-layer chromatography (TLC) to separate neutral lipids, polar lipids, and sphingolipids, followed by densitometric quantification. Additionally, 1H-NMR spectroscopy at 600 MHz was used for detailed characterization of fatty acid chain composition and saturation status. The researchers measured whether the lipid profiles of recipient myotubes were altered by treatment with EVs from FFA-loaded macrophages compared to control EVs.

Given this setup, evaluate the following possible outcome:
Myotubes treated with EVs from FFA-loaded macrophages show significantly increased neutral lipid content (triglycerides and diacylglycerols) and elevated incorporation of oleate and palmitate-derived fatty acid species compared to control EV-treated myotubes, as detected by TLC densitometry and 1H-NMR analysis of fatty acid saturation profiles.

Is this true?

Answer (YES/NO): NO